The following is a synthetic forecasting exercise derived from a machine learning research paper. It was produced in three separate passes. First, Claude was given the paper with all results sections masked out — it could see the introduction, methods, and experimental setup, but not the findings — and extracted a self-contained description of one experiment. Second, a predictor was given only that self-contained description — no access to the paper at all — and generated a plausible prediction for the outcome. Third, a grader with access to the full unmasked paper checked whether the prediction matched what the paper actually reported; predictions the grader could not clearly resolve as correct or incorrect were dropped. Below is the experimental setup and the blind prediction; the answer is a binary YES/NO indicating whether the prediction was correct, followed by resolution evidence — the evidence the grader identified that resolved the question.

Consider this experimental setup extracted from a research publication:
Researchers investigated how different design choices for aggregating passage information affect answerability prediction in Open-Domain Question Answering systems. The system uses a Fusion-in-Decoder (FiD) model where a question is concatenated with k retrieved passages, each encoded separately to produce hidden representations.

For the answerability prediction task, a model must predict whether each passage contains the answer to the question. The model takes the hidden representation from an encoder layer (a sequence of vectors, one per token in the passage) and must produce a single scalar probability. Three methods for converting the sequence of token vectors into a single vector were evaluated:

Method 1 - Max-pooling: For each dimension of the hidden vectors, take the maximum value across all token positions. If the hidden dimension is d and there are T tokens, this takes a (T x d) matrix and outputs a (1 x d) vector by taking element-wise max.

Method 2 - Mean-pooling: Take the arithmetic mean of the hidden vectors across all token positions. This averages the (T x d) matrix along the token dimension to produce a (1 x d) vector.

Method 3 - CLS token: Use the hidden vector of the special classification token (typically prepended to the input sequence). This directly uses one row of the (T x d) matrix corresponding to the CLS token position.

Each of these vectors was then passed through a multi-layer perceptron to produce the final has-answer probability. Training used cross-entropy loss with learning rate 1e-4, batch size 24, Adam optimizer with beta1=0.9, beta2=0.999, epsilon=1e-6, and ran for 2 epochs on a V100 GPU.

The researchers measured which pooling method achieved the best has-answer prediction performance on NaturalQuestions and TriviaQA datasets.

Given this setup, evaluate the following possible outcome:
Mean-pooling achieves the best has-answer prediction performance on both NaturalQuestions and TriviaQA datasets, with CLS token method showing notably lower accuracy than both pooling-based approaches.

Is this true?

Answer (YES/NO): NO